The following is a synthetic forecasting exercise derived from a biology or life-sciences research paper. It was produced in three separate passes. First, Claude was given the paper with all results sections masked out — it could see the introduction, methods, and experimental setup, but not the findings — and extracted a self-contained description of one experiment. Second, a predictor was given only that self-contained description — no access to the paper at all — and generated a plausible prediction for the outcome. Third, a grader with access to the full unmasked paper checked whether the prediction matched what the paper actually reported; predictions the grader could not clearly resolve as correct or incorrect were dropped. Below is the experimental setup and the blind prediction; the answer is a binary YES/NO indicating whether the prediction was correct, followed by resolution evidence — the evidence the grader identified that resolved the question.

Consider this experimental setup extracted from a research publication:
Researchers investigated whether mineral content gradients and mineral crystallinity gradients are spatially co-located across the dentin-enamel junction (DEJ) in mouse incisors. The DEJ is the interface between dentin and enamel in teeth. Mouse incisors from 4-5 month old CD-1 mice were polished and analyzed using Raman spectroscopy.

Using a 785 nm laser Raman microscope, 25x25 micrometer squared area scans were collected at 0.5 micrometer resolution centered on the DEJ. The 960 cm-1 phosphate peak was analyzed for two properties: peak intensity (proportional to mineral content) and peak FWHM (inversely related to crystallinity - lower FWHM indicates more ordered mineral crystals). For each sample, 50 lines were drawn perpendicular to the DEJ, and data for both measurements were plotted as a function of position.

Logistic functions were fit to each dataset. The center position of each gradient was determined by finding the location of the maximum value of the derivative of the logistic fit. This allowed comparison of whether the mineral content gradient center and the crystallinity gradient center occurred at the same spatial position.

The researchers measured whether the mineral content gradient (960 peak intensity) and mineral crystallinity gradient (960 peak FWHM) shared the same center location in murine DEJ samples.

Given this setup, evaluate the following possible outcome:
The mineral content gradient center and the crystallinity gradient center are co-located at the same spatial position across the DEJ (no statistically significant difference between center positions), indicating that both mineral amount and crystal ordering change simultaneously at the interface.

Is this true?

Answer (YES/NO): YES